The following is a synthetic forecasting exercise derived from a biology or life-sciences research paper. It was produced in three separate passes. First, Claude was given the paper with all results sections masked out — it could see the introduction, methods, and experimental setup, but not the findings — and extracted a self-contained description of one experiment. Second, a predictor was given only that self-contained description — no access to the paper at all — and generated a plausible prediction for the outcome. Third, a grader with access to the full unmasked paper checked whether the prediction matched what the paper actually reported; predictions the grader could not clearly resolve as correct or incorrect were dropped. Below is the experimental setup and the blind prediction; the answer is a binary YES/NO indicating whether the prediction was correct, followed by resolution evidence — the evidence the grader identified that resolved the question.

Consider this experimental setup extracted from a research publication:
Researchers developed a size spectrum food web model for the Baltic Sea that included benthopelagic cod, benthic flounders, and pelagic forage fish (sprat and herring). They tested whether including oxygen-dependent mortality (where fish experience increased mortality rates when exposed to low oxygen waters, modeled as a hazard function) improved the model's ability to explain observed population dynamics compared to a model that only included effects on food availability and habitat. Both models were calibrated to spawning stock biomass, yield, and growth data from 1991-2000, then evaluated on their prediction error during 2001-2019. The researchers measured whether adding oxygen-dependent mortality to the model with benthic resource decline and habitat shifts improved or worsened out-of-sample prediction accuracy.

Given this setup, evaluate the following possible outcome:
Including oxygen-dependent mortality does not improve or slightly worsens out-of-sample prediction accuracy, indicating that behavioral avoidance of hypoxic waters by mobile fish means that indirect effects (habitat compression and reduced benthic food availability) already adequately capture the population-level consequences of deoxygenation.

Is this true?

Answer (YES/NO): YES